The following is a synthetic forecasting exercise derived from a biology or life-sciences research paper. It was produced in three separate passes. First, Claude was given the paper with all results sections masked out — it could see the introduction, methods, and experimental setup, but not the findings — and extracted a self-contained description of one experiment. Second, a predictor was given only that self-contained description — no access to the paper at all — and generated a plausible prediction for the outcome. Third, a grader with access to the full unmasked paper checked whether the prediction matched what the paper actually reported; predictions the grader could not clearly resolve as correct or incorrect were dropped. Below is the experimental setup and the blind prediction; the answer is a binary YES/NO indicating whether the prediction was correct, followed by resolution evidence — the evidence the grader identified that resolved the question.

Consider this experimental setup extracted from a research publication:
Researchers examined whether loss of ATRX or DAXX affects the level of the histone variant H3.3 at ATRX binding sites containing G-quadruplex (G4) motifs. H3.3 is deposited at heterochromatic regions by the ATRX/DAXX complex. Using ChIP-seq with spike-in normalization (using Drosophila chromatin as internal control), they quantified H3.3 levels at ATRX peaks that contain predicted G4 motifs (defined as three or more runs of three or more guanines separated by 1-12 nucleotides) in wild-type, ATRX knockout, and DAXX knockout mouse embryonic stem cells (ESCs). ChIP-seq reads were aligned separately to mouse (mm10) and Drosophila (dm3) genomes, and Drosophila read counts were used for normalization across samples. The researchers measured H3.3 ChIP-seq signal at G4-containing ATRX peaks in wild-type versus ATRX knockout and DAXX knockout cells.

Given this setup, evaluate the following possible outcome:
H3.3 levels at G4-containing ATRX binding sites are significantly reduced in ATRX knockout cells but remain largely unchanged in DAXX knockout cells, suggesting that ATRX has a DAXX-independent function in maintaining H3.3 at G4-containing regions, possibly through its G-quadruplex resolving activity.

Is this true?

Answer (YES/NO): NO